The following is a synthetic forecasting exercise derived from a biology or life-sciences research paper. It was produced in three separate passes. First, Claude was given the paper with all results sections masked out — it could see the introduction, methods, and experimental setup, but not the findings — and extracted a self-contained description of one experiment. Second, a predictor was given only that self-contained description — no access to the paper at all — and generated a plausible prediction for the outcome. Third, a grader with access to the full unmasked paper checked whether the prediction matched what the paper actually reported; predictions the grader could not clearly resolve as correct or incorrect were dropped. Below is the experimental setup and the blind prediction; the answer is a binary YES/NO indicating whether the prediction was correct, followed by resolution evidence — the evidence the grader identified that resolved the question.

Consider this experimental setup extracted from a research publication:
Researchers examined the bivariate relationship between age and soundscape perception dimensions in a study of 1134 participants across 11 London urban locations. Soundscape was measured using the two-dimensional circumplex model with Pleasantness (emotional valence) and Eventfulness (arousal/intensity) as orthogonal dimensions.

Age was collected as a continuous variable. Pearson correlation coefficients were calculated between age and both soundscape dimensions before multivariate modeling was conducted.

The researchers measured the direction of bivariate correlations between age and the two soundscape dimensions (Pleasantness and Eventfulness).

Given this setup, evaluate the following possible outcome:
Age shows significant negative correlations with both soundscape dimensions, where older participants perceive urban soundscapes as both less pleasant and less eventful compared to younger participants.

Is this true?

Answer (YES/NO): NO